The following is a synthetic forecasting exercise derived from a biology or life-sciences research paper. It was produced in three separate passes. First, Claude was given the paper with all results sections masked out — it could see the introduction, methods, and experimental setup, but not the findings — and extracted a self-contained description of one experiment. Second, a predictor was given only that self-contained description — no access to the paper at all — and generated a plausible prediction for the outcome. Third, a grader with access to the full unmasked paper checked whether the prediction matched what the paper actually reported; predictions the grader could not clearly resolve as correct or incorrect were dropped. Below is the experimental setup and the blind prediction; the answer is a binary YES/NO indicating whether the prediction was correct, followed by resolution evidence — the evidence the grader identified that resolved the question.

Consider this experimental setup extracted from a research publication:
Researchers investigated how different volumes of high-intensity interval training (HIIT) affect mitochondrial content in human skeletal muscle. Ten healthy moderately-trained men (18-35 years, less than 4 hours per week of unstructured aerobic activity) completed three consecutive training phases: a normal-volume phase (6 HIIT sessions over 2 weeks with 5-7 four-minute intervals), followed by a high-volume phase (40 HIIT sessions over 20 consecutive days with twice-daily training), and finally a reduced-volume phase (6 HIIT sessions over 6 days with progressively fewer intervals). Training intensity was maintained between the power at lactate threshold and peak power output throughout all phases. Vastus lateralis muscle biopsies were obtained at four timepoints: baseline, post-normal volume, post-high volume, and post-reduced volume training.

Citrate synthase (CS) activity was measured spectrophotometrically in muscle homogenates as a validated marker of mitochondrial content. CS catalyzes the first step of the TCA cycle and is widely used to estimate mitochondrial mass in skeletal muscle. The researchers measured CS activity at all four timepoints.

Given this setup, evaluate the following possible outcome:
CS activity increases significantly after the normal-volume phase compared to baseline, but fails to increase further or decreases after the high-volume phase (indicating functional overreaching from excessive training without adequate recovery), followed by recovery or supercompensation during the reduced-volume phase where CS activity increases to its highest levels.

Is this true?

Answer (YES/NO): NO